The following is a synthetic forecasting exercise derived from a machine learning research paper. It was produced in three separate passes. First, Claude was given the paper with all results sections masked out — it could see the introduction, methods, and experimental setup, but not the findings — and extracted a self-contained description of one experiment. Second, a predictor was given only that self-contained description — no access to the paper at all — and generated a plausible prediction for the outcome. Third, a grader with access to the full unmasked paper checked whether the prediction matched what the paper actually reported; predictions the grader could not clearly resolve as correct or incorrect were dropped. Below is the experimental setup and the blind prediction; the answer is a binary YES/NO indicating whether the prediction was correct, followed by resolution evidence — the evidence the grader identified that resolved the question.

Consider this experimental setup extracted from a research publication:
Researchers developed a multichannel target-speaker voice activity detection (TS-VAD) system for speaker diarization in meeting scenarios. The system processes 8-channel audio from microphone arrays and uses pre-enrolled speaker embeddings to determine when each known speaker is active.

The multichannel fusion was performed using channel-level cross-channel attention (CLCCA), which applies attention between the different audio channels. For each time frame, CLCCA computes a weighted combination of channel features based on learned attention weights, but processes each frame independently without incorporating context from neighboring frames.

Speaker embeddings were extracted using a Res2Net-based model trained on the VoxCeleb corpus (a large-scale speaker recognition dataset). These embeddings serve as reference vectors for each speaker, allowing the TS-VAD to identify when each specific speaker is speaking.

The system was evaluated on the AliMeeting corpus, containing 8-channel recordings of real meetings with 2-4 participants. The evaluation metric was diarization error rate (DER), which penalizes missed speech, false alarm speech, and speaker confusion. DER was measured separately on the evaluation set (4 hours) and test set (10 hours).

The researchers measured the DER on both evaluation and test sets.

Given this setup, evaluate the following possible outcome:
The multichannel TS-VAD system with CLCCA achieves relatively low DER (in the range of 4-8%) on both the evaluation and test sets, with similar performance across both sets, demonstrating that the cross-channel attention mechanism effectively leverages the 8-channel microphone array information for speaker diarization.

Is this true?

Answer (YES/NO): NO